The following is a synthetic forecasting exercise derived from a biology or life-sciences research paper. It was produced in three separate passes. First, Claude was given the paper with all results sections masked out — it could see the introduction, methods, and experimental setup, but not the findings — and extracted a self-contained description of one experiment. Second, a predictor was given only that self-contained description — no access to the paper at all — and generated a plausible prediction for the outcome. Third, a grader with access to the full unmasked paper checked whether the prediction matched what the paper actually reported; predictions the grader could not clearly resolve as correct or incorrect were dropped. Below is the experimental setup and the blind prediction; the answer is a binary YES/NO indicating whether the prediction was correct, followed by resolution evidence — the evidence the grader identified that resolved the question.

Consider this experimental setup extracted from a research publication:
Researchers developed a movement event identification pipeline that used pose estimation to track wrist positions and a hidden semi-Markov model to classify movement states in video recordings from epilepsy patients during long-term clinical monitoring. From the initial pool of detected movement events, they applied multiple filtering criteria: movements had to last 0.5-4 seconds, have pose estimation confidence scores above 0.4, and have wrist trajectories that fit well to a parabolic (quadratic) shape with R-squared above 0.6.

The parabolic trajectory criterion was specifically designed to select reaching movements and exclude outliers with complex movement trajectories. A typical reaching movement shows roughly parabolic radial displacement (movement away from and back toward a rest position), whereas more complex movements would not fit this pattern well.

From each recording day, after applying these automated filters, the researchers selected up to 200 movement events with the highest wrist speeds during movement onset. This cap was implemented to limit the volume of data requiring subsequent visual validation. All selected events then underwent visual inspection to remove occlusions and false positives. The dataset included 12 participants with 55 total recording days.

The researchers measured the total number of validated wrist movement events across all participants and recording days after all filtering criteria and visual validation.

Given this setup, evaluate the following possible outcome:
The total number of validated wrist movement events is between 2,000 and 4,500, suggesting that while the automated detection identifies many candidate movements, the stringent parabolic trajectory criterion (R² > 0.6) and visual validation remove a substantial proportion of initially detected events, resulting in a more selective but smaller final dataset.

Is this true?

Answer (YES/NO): NO